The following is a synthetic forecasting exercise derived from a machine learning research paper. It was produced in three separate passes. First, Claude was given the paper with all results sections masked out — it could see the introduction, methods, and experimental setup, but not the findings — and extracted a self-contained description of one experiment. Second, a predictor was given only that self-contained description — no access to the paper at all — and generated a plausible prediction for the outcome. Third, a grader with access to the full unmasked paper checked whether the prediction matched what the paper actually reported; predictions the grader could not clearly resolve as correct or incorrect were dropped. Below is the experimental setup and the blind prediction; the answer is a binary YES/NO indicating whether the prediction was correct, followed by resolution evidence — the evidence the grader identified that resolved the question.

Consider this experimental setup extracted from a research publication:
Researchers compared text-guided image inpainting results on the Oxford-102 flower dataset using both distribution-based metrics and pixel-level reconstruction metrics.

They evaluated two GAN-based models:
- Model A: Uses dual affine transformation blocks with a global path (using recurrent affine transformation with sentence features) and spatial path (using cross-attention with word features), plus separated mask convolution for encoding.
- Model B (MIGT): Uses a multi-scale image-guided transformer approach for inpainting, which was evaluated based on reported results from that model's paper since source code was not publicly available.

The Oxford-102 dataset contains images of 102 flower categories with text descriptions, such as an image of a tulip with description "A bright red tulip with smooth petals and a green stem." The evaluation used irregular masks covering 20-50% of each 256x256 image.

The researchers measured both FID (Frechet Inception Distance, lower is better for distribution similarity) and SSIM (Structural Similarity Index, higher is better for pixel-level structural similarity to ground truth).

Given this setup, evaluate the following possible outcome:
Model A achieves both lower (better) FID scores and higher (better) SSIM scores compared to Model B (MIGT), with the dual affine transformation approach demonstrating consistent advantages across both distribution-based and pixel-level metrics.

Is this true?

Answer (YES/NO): NO